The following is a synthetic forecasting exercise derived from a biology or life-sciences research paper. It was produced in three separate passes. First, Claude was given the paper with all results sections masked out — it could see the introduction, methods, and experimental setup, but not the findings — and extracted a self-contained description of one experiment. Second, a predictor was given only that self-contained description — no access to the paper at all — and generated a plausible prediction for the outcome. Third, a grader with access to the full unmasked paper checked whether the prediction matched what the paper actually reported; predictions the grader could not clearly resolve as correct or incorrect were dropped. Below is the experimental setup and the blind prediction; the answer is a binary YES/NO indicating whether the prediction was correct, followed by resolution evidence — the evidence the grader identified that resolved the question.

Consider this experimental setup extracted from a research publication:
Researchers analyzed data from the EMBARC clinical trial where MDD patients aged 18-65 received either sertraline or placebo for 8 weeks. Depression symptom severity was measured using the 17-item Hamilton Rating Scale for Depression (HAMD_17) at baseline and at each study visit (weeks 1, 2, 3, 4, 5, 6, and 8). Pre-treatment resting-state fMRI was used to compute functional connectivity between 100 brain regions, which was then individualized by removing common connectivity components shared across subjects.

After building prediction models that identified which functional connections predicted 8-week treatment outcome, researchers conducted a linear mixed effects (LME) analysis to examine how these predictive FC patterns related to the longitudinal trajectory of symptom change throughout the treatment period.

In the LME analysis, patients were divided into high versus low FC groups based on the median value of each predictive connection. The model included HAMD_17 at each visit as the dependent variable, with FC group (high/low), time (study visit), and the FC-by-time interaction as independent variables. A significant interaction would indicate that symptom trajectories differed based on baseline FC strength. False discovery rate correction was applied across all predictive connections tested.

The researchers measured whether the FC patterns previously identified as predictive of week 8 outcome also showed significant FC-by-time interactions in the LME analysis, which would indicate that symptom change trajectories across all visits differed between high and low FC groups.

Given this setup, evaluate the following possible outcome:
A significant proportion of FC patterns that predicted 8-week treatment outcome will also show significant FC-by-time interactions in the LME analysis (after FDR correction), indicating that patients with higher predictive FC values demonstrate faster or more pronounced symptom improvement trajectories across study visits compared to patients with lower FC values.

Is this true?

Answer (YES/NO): NO